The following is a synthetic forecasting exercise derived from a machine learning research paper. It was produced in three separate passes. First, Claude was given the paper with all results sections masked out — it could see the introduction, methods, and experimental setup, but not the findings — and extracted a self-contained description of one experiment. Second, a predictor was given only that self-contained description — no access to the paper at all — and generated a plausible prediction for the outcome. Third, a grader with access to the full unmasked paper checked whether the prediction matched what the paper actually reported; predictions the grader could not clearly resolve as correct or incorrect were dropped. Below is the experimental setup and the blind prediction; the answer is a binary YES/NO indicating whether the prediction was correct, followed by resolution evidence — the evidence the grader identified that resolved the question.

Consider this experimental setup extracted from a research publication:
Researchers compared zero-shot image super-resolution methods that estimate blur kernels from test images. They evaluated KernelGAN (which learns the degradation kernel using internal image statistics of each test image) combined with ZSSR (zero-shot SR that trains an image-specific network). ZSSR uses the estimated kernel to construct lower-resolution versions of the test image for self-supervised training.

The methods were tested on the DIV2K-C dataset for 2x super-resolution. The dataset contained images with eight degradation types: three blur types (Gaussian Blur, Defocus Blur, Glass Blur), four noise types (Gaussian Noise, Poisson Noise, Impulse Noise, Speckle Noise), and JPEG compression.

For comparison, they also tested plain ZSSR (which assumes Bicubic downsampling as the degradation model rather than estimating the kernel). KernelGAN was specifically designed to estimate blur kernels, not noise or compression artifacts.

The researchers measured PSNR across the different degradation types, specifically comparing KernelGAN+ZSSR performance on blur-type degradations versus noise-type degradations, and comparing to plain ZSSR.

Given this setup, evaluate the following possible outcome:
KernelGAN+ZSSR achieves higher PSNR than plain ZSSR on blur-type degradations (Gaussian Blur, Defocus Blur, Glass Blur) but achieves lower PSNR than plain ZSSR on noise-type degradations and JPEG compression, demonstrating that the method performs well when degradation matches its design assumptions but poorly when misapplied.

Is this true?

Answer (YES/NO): YES